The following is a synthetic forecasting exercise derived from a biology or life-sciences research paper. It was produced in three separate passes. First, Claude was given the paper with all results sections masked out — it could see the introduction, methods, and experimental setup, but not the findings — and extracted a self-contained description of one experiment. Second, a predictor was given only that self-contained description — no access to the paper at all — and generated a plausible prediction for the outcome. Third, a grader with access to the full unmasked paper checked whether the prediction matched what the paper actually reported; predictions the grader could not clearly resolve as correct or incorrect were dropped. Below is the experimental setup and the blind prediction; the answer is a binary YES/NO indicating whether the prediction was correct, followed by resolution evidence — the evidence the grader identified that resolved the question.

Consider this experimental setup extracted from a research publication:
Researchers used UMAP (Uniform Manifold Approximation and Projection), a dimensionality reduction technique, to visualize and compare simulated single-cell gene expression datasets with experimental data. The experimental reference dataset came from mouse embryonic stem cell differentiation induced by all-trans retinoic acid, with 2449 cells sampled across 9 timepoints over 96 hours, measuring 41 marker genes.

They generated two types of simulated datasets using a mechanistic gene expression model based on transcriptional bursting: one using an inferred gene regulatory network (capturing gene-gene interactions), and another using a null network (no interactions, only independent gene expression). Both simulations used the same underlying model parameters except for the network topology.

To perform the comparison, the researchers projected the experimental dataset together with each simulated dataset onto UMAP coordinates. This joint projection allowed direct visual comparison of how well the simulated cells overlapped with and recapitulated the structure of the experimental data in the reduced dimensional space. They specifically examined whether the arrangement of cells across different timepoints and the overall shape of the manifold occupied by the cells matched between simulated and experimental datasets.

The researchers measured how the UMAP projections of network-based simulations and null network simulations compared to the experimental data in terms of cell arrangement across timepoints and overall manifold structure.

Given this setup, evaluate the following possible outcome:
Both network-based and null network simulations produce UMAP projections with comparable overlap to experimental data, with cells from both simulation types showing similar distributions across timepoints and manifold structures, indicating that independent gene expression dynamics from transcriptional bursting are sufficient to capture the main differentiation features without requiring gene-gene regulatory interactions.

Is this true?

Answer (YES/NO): NO